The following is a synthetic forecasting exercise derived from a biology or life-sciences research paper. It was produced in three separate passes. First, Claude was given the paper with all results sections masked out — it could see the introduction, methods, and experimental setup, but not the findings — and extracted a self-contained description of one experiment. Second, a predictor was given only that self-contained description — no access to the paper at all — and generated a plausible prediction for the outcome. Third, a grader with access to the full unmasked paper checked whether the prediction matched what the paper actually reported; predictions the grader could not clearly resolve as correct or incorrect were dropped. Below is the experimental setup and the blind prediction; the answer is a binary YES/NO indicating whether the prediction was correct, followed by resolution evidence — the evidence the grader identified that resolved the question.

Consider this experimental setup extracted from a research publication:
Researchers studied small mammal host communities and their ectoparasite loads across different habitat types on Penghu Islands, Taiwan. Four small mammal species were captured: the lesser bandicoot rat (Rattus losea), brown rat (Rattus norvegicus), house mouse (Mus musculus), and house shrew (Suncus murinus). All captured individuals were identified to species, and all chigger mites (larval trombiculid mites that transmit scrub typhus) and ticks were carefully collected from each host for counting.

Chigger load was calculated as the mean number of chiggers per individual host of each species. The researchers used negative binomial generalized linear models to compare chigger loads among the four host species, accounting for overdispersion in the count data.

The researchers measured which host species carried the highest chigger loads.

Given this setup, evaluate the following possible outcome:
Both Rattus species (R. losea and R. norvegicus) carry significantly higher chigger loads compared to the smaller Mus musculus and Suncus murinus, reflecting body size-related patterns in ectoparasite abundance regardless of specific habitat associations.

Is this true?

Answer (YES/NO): YES